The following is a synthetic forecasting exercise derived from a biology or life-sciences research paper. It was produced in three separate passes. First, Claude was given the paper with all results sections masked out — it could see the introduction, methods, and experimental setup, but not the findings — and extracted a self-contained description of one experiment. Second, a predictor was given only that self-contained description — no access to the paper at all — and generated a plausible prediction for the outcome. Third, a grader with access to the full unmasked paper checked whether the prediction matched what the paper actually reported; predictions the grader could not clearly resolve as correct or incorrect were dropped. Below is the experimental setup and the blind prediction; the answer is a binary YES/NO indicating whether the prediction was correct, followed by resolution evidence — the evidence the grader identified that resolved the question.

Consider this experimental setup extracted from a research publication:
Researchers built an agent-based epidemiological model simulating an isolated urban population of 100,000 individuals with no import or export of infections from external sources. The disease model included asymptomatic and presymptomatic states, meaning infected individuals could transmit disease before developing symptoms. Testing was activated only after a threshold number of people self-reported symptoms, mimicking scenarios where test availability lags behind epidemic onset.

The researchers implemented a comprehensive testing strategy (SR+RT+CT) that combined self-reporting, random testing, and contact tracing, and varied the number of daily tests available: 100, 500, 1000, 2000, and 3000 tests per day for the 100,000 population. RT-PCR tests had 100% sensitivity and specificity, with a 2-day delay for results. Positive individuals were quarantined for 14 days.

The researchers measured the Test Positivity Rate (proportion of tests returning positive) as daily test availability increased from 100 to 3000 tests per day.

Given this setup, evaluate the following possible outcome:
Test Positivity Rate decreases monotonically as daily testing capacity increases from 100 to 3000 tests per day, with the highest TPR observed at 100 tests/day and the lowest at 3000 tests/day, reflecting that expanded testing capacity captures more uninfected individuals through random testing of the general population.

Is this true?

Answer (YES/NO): NO